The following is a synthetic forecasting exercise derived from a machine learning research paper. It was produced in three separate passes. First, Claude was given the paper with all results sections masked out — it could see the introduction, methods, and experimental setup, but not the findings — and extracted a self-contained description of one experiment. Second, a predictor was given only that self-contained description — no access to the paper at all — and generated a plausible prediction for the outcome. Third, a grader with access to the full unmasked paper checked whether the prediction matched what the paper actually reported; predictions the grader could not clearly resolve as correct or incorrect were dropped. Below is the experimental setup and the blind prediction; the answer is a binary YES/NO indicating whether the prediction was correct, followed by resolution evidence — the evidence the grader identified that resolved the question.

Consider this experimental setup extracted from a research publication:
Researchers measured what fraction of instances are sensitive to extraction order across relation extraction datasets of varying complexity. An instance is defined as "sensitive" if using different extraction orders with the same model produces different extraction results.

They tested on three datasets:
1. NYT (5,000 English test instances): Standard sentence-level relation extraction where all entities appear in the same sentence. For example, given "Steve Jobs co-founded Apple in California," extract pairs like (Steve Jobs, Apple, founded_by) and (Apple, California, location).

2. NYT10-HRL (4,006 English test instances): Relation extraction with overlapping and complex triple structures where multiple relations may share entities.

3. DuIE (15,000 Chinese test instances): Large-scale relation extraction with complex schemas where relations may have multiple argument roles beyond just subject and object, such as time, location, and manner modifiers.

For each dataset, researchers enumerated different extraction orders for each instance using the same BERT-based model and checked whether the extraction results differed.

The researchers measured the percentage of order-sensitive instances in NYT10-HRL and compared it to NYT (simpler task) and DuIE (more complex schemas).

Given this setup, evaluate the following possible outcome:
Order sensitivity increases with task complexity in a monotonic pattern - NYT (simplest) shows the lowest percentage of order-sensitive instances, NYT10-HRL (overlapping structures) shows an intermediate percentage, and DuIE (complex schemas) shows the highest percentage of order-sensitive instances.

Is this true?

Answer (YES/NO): YES